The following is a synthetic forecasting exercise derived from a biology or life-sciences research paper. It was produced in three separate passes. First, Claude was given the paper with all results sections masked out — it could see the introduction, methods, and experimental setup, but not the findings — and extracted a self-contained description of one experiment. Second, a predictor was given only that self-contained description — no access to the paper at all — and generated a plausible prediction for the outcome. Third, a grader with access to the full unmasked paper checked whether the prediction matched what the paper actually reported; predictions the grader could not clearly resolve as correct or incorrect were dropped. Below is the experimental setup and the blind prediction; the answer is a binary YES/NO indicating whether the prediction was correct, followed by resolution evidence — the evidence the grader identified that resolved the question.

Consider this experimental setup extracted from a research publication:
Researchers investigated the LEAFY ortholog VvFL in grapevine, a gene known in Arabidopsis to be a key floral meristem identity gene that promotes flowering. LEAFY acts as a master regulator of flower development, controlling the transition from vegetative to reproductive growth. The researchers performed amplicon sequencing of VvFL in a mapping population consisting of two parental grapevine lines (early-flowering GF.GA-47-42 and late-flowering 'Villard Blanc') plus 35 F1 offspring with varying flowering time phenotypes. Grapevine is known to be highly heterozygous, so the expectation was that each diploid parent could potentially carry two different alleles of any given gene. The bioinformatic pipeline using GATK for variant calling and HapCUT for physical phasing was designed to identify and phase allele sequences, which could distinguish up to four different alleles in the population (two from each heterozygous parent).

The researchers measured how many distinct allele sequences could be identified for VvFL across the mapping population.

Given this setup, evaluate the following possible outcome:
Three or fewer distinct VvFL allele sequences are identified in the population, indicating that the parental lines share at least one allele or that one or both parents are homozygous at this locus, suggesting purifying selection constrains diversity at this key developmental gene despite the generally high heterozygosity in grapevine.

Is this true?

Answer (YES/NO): YES